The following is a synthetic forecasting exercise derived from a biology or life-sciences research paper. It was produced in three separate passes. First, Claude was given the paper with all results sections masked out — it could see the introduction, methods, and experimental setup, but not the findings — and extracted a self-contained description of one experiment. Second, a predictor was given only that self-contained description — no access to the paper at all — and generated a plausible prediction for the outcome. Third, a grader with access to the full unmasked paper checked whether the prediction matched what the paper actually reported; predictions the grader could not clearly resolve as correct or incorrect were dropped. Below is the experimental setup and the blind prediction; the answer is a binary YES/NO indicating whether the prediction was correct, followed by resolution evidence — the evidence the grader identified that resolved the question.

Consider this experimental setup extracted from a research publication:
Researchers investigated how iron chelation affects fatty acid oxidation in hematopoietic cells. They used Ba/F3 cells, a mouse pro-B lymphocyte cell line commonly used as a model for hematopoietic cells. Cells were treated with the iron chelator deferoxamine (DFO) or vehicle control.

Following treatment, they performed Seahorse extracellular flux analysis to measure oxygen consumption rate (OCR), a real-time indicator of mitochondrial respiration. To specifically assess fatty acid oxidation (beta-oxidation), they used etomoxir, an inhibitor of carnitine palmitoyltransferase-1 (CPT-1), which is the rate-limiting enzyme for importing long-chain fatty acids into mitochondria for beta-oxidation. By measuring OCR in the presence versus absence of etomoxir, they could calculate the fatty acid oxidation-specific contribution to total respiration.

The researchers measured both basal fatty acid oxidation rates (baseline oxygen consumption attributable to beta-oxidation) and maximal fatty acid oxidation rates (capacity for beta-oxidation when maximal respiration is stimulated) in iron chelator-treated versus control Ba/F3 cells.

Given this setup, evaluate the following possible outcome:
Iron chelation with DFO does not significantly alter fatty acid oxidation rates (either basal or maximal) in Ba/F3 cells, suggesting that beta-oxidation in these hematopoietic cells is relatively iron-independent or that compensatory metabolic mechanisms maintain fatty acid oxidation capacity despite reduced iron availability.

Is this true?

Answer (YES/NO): NO